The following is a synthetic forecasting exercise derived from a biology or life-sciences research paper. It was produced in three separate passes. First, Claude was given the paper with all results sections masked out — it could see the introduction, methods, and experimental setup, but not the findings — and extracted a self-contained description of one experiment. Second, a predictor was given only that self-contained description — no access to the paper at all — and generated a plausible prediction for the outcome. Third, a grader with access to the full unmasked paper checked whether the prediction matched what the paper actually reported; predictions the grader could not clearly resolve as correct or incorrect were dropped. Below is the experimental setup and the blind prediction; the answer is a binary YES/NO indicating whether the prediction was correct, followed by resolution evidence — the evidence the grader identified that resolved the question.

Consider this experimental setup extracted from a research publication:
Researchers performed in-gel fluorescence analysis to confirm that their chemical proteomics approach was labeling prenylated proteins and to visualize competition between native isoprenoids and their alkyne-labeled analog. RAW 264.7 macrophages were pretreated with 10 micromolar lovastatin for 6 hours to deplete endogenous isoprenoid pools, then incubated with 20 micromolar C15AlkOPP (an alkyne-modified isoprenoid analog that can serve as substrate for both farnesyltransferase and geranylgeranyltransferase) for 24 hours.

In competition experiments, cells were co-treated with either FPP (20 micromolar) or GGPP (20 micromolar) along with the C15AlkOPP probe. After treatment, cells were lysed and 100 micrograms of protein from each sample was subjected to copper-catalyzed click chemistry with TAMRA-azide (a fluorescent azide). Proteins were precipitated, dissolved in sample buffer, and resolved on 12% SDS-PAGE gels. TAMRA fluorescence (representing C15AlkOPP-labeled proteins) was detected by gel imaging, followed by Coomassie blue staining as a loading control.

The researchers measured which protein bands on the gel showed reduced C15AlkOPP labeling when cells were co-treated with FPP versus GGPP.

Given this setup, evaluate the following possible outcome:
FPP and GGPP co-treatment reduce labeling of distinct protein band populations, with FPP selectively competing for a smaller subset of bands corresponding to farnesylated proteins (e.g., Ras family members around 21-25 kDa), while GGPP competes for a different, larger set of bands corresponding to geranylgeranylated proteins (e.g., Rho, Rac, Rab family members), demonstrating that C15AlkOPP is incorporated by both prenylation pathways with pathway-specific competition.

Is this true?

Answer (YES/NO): NO